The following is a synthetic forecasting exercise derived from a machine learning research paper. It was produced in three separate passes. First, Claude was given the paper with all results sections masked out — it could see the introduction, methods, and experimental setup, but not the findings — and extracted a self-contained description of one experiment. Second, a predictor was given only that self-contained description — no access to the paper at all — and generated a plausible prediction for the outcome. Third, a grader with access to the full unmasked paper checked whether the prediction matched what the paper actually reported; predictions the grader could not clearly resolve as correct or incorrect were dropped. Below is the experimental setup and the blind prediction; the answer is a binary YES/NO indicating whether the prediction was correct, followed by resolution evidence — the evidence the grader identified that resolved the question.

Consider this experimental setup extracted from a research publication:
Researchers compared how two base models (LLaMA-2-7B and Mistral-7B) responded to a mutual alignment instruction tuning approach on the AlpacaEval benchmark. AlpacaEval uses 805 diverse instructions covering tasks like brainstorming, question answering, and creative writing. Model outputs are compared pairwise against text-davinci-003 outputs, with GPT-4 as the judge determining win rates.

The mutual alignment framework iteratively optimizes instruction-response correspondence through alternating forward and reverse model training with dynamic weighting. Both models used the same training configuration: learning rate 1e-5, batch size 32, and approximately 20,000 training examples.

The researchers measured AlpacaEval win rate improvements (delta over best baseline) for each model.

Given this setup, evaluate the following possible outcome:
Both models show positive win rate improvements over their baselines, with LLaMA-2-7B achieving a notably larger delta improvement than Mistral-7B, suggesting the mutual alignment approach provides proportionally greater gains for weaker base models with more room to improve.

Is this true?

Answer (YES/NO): YES